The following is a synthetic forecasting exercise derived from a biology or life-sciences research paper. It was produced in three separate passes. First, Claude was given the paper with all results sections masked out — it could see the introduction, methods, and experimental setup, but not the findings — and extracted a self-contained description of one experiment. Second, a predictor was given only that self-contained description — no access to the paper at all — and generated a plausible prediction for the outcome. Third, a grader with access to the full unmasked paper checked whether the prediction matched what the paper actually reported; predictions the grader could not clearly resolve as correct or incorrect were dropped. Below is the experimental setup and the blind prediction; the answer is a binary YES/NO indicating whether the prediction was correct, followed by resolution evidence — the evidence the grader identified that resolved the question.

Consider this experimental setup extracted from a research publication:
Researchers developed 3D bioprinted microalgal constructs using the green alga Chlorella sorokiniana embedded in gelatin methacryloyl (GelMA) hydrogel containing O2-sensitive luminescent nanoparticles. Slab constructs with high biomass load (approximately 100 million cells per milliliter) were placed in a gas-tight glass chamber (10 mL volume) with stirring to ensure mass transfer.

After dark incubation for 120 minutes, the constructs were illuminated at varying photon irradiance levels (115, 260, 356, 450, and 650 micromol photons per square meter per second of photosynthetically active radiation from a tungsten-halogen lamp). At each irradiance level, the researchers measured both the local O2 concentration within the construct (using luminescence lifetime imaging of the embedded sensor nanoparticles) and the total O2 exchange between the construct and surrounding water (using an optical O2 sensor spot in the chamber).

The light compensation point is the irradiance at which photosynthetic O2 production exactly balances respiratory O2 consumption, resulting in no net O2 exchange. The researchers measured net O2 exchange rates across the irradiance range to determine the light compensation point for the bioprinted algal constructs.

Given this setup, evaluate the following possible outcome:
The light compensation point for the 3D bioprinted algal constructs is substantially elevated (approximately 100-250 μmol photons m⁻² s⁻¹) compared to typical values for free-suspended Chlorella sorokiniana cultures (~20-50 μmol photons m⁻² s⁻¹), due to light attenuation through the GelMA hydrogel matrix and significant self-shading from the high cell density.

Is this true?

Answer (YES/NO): NO